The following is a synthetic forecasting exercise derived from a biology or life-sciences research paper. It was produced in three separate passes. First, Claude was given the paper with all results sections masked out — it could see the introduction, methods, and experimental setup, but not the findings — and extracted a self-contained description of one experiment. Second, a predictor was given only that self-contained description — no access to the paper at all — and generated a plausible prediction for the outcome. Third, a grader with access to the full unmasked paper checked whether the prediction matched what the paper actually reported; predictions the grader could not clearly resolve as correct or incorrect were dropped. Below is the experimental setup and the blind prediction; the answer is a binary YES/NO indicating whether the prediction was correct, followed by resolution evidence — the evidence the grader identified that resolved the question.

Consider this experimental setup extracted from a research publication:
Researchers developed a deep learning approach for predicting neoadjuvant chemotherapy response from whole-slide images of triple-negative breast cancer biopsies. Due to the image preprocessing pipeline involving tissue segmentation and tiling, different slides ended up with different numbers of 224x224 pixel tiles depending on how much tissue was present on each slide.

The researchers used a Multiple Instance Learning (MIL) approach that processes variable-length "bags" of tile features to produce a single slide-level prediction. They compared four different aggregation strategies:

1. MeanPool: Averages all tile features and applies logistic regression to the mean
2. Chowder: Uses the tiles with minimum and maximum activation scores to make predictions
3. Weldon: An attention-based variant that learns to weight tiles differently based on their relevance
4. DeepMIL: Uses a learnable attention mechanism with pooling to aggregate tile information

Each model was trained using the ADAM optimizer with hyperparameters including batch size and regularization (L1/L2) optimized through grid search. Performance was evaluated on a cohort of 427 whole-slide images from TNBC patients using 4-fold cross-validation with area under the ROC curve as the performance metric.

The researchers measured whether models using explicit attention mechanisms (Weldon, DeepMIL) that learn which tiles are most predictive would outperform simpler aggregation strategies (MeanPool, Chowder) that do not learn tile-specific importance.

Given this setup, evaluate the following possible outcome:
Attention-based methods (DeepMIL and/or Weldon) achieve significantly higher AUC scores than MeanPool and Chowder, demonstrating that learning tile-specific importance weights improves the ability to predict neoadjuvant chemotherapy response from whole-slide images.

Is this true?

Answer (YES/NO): NO